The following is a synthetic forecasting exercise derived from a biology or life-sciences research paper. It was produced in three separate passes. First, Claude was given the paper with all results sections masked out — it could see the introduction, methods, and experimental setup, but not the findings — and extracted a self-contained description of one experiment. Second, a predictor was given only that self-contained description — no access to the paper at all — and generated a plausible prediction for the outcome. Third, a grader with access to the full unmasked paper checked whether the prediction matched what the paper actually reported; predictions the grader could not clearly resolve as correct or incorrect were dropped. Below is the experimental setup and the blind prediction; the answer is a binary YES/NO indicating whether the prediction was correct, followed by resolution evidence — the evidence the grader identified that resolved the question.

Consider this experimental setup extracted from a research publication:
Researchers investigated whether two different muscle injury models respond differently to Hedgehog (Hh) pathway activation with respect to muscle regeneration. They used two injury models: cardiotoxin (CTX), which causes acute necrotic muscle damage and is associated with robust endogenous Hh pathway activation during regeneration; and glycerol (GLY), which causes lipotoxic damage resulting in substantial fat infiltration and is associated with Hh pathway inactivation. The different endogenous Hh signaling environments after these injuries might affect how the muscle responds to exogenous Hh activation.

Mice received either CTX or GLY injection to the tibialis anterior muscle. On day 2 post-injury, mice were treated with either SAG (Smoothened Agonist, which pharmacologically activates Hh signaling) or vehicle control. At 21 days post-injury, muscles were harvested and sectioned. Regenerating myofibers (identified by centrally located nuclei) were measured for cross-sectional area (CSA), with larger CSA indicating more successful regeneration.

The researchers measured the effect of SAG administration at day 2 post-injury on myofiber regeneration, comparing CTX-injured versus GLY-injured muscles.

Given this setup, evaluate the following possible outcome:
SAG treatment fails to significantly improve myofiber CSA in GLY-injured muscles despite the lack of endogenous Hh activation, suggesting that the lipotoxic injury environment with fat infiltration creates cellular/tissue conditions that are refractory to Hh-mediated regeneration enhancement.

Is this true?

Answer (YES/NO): NO